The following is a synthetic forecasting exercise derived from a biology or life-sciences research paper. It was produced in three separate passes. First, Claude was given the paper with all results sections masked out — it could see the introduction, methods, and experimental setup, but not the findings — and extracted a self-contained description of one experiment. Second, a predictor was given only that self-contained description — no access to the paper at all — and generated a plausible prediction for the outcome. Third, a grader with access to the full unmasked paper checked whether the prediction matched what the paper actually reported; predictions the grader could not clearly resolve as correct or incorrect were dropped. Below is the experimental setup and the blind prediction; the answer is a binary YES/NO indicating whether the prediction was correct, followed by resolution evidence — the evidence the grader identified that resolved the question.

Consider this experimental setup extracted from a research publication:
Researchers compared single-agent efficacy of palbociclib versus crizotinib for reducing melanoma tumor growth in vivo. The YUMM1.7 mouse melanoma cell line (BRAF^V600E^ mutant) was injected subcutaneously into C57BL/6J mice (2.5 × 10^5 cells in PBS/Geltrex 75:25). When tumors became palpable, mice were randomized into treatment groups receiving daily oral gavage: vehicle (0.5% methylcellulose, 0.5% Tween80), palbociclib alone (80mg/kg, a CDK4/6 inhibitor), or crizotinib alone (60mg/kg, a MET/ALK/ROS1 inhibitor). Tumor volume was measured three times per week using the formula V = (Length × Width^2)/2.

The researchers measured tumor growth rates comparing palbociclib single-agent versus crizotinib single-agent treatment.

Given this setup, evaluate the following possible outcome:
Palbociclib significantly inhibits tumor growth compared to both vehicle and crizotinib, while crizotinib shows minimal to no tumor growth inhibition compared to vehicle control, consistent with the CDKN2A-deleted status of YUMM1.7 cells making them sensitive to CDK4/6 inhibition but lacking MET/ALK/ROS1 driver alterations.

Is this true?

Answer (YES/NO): NO